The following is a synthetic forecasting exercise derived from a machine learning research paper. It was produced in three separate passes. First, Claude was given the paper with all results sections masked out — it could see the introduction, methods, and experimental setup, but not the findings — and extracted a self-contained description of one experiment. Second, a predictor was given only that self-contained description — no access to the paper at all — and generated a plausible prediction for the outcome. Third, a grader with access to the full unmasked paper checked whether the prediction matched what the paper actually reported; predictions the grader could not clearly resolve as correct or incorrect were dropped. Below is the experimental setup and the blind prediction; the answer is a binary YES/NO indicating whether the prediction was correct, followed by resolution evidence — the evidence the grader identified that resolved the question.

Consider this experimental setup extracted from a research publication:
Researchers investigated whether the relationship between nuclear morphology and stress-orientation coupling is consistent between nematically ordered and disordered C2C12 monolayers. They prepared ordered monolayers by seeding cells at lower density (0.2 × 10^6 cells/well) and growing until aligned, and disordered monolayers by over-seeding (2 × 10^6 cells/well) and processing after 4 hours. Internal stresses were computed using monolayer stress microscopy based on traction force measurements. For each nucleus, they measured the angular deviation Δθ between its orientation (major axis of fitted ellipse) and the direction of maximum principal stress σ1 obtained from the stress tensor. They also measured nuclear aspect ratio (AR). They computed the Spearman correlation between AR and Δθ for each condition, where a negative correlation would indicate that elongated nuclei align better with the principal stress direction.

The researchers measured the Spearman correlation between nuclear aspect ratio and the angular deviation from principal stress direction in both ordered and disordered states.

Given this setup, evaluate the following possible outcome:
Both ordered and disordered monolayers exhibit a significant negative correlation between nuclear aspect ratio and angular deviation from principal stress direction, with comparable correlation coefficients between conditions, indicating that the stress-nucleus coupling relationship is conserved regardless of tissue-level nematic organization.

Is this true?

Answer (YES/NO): NO